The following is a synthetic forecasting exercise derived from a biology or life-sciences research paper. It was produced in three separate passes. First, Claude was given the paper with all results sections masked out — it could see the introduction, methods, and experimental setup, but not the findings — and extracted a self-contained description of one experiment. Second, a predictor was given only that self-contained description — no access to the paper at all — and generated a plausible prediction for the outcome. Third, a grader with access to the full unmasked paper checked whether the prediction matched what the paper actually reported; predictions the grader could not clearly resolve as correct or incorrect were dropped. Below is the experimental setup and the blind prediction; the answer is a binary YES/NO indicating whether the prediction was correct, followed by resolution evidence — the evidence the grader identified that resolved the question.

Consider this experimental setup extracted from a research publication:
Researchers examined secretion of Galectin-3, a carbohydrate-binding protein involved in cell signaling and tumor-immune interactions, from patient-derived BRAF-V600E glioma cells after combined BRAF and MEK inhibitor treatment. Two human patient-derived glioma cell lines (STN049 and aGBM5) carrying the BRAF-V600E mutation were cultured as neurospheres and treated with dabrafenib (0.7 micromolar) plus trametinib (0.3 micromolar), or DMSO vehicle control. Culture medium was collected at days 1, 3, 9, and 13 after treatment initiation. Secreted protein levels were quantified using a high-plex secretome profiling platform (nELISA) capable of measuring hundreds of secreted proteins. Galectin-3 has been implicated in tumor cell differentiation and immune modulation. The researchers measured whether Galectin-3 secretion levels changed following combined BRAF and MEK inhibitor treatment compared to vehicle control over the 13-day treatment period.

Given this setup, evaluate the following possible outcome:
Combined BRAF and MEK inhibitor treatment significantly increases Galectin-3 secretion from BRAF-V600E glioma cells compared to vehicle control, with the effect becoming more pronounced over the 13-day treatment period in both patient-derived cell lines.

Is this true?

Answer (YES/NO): NO